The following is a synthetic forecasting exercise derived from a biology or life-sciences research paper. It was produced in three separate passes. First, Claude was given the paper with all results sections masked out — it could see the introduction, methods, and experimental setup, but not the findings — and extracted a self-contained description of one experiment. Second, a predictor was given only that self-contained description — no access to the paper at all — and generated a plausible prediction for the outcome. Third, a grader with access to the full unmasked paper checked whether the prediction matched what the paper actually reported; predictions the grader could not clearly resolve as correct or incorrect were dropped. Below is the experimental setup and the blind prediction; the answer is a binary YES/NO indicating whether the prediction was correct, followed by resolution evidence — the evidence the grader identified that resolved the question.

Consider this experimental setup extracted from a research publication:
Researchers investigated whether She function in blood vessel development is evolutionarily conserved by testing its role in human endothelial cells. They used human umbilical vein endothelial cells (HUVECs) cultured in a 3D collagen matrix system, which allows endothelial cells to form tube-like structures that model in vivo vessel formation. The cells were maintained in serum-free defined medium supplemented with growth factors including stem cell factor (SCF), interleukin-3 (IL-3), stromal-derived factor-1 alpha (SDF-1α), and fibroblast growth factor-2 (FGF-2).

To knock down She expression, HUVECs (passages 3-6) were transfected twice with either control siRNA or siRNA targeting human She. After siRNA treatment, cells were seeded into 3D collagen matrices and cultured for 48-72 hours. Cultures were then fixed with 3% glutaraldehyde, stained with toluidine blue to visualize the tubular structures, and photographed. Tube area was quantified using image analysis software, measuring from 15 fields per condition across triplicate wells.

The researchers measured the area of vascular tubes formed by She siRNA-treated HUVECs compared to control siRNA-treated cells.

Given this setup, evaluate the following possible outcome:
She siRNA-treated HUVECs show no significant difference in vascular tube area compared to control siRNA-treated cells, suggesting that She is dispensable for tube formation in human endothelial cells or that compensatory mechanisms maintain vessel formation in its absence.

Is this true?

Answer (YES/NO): NO